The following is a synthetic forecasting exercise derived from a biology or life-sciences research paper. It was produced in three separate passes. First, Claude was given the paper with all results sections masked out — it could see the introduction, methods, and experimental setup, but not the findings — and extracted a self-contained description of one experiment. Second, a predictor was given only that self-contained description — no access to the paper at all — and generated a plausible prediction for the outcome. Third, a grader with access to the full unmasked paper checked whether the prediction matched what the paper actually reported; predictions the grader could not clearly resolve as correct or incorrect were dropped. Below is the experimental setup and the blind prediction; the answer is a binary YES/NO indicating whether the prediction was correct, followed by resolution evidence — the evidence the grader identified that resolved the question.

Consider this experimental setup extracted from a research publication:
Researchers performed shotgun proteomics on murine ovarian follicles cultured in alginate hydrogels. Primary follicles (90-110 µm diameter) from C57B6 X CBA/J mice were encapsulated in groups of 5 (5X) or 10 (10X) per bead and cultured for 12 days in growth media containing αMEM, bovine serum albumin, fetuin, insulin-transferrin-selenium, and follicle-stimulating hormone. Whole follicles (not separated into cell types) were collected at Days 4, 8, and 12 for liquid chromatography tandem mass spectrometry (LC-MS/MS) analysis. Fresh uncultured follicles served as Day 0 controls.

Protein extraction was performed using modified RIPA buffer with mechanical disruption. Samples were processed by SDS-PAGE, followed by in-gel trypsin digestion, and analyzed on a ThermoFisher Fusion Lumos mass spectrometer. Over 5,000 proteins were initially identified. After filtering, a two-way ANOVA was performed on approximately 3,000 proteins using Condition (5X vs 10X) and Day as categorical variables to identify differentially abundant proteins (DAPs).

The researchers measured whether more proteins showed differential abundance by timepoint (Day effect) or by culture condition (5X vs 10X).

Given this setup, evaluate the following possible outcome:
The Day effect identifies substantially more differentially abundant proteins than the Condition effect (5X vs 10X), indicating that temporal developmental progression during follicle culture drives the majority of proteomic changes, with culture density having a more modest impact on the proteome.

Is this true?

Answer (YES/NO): YES